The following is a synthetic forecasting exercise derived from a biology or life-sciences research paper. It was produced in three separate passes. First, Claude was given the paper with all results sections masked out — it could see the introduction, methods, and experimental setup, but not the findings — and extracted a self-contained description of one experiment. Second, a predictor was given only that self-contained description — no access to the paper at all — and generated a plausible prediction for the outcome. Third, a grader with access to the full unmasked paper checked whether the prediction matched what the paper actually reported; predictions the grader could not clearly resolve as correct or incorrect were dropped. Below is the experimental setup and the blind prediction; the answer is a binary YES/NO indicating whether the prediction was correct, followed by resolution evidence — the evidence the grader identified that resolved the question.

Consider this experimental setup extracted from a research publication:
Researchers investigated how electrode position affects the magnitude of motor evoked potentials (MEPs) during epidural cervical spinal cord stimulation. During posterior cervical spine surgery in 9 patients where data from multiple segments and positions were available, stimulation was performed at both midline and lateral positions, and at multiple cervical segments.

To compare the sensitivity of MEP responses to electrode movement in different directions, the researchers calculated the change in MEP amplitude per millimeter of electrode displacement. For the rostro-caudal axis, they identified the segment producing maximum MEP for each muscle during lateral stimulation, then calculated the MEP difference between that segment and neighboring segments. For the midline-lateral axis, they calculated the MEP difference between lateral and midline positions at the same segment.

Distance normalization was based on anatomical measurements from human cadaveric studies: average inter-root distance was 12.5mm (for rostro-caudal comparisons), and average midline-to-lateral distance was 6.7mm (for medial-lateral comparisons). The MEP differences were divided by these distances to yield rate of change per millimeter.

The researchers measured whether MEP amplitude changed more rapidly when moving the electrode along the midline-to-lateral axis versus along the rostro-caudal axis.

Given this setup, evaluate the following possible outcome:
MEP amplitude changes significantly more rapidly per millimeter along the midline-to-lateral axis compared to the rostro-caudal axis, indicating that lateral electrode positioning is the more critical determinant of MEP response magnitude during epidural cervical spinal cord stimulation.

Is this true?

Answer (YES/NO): YES